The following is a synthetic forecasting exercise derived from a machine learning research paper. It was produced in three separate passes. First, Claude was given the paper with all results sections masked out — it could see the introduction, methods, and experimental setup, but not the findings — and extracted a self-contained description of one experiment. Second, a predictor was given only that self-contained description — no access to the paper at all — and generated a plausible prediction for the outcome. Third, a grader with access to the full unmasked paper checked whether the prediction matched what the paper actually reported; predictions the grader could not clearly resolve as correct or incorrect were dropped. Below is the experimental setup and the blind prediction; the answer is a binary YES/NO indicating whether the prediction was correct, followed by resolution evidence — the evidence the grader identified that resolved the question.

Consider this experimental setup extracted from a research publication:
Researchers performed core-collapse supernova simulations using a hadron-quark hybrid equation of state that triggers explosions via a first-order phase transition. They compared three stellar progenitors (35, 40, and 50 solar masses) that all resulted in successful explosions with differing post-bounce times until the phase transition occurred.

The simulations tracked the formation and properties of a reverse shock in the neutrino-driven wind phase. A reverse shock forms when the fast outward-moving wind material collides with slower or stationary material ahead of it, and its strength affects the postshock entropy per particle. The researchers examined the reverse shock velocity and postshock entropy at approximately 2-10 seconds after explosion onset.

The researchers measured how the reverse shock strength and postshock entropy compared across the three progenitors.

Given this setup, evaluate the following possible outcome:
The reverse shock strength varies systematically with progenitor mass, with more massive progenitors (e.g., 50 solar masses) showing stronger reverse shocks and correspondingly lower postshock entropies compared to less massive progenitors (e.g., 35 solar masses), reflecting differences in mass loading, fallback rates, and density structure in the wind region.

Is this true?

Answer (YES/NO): NO